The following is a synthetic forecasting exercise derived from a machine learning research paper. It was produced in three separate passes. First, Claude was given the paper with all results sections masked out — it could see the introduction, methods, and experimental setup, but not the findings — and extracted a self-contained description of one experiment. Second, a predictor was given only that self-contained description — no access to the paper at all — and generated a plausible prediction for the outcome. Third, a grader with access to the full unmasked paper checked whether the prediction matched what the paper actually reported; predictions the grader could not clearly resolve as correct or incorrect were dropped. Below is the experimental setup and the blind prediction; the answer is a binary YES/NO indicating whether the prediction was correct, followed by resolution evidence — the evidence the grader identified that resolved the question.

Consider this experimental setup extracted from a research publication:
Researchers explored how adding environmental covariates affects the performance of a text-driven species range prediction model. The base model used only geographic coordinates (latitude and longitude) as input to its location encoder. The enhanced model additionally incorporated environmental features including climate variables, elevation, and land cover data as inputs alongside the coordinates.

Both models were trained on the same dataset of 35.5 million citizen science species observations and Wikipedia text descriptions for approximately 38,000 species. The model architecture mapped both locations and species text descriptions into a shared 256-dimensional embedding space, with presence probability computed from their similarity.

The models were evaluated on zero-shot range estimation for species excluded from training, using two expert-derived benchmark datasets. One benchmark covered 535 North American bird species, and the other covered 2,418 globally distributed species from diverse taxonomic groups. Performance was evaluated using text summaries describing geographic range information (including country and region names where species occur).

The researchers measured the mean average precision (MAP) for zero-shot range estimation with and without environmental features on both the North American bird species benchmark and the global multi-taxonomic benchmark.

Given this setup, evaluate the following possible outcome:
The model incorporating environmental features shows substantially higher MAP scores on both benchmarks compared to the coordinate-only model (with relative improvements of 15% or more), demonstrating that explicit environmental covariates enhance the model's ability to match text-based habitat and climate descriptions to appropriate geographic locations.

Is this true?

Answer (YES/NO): NO